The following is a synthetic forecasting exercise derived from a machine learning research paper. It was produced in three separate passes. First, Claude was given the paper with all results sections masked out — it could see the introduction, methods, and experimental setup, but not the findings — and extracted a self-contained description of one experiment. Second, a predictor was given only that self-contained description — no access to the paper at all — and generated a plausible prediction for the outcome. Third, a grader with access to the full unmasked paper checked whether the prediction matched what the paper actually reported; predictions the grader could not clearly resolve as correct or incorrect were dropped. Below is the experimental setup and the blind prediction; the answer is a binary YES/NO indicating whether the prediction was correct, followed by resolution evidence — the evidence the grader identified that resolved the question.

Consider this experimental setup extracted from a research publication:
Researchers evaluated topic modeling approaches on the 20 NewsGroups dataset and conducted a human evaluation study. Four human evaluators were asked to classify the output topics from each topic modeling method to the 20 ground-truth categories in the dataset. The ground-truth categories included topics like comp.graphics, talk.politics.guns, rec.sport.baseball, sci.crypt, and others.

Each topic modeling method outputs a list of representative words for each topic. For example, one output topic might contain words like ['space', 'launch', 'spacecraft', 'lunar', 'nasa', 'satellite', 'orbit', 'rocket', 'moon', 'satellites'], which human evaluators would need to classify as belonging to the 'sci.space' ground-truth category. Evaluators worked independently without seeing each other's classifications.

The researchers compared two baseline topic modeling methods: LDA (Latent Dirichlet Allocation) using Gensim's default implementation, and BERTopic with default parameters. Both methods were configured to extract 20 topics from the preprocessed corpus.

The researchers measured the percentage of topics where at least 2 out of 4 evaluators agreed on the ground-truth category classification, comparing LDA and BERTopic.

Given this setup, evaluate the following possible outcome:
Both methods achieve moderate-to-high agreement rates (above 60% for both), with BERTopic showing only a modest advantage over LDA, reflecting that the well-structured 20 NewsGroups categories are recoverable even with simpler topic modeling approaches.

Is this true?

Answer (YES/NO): NO